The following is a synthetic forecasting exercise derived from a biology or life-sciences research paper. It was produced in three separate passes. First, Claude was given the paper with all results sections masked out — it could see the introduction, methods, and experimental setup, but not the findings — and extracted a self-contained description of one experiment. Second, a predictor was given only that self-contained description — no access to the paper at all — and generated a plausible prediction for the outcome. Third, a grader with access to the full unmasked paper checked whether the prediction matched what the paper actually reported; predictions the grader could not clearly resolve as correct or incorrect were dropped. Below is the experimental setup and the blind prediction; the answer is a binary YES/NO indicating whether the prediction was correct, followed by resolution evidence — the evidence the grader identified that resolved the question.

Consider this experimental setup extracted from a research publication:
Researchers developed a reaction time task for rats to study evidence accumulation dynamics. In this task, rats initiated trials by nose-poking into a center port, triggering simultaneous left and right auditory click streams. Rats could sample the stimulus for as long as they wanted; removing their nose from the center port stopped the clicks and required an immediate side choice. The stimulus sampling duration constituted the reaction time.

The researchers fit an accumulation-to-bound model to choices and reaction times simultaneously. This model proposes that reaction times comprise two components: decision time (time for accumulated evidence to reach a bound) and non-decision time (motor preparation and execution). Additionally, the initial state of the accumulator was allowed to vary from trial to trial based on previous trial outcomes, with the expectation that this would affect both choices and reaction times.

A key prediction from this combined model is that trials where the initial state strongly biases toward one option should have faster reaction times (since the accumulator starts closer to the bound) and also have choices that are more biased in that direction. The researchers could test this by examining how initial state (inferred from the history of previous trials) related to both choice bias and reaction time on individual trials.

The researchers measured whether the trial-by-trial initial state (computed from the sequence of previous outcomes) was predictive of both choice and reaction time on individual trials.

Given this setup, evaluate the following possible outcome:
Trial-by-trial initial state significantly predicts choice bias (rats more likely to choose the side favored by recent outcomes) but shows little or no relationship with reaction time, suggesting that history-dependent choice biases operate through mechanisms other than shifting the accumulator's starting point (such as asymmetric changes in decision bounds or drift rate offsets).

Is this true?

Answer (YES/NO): NO